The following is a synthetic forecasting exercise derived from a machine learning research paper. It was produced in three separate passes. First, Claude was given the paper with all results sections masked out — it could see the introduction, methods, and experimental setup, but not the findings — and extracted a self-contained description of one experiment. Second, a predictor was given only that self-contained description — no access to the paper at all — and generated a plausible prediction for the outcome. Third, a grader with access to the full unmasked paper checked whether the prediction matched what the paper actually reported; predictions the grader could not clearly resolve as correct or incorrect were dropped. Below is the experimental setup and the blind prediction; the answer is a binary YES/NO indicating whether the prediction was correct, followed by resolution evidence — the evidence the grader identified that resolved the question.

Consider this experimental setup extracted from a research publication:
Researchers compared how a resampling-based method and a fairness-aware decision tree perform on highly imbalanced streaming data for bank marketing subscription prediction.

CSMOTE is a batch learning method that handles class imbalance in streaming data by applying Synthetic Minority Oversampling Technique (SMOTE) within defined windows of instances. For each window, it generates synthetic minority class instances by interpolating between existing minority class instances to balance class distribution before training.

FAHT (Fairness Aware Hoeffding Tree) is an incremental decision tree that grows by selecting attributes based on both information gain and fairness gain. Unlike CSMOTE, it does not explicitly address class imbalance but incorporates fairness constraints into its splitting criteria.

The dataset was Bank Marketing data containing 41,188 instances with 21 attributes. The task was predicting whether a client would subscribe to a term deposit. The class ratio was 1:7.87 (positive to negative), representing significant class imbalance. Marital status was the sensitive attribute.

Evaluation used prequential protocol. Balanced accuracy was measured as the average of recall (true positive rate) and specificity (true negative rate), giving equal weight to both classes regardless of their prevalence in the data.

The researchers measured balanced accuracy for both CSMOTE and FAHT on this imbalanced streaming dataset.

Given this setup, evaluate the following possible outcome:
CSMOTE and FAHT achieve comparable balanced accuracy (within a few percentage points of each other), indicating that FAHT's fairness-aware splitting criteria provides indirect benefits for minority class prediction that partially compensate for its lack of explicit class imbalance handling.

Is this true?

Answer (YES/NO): NO